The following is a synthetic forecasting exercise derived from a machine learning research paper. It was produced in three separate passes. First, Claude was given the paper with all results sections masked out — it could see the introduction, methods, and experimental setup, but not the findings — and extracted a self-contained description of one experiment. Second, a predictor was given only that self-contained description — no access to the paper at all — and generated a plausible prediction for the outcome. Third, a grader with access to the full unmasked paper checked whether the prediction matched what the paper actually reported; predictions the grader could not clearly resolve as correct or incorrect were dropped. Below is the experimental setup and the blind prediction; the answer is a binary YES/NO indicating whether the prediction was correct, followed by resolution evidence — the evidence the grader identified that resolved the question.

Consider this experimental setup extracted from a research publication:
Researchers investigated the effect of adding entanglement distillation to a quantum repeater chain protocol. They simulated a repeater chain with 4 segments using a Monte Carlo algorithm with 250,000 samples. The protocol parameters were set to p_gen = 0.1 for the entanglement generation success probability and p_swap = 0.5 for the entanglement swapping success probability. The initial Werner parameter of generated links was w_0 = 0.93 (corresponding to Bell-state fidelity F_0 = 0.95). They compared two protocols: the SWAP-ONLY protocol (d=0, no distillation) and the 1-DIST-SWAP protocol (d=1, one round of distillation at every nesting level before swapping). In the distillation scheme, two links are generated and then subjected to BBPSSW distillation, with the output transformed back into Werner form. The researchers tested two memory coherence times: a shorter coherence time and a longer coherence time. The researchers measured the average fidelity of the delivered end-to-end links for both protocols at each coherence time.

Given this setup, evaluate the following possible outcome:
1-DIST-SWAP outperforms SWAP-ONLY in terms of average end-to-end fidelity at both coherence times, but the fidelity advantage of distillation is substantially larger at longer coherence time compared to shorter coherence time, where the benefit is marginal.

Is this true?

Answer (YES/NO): NO